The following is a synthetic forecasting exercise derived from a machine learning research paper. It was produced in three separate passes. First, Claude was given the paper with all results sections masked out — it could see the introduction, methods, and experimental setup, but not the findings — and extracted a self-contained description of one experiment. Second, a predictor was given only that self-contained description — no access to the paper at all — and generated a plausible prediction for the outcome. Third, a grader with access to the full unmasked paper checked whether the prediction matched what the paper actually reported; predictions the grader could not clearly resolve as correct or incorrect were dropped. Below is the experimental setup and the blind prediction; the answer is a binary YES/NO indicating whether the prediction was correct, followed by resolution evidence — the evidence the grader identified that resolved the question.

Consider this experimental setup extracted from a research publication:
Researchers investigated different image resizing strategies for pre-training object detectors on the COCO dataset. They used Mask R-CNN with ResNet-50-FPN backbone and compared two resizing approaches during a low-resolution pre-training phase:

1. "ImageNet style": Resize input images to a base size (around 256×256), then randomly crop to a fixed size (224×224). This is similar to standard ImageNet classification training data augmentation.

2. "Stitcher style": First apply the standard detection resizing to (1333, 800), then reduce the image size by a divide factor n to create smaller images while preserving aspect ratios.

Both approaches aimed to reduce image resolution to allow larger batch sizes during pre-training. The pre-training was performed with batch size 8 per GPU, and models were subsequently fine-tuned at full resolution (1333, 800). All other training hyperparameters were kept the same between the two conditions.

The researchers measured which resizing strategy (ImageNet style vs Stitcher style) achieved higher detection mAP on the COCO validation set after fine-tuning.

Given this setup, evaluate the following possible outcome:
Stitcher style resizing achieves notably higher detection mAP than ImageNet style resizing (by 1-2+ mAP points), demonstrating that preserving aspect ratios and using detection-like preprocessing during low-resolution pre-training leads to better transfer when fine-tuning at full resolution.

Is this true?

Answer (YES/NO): NO